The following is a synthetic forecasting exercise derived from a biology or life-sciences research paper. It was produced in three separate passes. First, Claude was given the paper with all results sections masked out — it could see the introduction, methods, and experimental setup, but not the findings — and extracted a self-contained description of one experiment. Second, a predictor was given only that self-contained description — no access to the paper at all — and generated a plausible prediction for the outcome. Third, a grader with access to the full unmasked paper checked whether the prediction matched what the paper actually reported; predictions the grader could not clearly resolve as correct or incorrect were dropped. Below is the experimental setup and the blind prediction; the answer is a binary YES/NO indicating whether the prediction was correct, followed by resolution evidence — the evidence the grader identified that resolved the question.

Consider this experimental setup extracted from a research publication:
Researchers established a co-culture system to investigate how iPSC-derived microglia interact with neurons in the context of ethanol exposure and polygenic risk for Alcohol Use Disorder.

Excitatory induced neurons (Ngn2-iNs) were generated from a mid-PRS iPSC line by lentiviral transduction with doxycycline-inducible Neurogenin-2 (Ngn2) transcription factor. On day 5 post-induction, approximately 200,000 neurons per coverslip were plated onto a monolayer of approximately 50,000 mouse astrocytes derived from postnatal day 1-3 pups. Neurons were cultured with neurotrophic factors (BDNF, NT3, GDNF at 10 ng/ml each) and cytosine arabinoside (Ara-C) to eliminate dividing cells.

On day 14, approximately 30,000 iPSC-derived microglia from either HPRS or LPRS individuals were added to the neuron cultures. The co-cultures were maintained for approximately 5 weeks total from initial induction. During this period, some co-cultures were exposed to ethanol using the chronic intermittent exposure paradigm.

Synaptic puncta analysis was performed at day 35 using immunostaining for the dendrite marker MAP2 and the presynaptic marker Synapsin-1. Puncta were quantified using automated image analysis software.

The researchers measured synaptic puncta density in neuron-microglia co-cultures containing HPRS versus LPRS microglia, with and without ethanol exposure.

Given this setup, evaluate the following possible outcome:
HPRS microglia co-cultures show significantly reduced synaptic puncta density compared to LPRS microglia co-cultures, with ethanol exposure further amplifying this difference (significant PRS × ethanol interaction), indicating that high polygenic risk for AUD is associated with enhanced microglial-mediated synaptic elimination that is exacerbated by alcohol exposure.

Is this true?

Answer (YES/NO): NO